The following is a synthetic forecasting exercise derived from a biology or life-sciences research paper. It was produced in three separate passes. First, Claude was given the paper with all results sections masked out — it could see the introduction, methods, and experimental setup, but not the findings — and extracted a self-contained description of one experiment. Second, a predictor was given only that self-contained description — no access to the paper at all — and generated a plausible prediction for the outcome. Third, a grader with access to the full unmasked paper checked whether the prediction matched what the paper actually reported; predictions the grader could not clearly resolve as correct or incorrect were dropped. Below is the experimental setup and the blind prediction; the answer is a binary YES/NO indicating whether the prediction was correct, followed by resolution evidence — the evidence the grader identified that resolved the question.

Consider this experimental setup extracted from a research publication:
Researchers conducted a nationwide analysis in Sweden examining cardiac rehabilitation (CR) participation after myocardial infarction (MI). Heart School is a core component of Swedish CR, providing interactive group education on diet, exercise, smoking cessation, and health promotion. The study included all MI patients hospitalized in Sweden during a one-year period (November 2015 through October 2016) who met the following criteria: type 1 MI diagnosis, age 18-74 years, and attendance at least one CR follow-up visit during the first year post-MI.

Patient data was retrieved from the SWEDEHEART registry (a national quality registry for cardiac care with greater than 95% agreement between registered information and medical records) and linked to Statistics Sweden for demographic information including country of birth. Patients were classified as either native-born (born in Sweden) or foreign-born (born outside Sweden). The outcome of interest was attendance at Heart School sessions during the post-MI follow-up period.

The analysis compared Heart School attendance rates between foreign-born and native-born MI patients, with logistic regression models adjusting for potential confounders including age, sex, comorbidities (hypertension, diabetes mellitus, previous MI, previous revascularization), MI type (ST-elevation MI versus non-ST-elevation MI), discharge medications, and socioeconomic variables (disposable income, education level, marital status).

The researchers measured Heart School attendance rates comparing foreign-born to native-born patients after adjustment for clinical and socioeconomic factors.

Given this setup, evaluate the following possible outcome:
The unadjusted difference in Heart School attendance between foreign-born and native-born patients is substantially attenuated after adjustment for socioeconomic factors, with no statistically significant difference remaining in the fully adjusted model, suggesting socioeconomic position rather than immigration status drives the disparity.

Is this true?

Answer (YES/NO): NO